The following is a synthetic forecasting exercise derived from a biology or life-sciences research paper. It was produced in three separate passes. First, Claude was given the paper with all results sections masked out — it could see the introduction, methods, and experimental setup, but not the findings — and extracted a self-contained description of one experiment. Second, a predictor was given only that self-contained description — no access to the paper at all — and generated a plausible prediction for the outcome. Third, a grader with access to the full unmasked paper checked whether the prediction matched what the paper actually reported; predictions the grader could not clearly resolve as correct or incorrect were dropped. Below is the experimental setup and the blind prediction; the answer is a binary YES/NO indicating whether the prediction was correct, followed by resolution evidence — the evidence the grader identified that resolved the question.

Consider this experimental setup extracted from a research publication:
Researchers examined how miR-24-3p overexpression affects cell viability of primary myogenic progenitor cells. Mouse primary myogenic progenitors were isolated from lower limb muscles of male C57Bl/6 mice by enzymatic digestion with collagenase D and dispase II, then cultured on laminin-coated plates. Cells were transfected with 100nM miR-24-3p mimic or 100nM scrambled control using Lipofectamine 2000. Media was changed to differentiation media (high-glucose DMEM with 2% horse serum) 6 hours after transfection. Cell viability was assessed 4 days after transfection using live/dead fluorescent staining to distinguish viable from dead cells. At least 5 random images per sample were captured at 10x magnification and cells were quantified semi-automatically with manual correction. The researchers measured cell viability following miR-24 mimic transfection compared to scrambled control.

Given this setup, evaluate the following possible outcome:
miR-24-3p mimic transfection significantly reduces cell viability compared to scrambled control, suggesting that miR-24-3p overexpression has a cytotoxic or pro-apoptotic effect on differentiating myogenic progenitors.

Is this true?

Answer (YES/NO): YES